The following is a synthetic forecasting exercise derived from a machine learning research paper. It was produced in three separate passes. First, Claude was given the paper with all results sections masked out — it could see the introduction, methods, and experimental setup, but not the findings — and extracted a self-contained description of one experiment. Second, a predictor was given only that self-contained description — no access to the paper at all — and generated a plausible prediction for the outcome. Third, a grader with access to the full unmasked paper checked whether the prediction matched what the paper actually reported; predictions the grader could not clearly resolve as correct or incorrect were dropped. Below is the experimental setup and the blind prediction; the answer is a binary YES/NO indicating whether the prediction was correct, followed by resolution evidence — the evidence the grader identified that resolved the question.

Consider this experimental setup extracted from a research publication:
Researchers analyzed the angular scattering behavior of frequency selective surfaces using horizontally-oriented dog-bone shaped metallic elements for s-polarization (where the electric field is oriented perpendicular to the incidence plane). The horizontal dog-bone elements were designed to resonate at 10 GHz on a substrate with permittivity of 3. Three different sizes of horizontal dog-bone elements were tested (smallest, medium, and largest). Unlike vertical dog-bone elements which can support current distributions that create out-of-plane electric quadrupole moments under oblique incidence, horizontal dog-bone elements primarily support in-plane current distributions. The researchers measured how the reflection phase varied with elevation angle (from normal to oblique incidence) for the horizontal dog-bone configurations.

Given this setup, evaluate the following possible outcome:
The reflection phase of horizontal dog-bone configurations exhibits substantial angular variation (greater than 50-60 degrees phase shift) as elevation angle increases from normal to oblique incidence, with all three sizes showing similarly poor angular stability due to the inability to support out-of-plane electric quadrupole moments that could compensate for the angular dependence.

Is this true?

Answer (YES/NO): NO